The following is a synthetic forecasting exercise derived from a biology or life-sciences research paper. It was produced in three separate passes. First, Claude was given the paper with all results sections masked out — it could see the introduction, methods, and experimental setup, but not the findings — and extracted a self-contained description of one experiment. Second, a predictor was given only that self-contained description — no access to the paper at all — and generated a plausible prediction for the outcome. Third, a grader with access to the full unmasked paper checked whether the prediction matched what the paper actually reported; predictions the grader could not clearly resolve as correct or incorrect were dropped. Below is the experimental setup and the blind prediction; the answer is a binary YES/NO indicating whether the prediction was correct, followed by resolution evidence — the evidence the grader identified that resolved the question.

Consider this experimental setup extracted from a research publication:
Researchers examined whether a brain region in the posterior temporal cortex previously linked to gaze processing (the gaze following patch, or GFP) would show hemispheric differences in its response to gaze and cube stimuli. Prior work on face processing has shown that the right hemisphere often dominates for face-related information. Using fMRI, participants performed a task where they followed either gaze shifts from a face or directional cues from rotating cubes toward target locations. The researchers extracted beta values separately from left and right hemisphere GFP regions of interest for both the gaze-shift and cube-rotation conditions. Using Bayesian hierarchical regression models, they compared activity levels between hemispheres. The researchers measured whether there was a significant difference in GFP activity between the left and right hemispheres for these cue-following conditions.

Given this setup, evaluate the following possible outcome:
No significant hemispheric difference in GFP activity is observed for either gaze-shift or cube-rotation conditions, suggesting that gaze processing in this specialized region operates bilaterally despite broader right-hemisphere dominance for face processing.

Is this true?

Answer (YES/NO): NO